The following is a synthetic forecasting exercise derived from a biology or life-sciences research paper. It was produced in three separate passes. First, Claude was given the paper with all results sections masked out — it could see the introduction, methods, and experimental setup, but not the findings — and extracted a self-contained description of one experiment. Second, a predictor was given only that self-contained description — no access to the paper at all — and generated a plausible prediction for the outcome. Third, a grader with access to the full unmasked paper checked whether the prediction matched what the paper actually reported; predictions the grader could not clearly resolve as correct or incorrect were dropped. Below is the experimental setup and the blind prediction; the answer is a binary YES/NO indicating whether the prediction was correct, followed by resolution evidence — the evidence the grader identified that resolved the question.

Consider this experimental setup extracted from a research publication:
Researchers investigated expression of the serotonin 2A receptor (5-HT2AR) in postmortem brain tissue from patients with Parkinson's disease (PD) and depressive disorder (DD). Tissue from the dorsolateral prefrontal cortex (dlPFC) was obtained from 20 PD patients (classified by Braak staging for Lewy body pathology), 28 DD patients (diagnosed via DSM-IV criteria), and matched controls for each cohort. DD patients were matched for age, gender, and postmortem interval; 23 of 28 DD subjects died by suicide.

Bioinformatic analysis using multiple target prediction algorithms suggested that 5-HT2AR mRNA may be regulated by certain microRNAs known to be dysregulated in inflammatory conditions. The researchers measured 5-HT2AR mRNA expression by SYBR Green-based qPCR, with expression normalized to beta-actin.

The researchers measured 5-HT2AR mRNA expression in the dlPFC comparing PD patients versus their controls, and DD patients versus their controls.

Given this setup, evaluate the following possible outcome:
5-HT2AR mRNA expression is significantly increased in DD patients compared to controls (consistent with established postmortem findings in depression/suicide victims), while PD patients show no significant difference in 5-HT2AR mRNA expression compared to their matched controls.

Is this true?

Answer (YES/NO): NO